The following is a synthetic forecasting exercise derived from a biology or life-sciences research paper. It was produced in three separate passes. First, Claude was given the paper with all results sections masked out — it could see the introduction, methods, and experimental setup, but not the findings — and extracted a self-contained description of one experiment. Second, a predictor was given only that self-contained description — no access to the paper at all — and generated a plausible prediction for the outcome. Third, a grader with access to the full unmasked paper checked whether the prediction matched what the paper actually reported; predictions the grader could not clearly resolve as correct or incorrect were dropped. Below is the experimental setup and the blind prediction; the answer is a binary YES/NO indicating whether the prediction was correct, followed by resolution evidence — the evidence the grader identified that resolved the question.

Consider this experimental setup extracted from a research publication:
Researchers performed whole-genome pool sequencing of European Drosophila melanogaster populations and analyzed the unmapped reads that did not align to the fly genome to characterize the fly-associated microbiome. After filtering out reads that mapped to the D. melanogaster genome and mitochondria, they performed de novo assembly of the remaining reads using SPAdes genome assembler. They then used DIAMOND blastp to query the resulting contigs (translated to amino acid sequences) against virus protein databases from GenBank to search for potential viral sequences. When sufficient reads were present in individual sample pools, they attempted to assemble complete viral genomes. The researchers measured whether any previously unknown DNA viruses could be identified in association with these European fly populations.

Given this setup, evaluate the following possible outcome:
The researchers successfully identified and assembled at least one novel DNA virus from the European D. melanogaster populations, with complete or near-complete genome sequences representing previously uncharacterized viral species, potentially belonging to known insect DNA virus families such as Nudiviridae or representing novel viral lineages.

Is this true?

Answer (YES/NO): YES